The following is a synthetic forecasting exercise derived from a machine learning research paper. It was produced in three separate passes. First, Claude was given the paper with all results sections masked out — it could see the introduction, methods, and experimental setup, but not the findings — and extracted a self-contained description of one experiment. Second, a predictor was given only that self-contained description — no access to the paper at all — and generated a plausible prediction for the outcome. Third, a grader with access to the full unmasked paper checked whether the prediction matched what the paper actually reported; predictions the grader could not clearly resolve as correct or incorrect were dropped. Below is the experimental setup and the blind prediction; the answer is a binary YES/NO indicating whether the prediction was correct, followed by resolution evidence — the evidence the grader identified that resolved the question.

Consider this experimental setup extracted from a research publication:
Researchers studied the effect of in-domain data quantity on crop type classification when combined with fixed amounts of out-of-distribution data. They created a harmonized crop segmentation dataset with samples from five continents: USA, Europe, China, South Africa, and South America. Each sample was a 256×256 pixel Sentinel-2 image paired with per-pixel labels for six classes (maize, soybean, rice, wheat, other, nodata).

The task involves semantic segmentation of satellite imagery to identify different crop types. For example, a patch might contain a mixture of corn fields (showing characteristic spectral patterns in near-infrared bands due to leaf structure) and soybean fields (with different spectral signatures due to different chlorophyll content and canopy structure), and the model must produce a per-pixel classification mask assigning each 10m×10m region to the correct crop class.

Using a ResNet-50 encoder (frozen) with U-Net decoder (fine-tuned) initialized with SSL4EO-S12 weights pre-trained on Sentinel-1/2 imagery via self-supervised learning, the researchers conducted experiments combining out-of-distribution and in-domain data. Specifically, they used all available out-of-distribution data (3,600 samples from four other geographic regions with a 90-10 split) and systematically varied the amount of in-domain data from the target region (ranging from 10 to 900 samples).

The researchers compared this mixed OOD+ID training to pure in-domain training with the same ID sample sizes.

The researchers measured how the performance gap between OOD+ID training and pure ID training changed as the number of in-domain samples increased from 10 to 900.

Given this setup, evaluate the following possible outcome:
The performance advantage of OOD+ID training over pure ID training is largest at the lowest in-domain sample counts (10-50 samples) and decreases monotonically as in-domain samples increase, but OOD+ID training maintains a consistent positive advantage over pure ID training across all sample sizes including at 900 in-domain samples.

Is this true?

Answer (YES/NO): NO